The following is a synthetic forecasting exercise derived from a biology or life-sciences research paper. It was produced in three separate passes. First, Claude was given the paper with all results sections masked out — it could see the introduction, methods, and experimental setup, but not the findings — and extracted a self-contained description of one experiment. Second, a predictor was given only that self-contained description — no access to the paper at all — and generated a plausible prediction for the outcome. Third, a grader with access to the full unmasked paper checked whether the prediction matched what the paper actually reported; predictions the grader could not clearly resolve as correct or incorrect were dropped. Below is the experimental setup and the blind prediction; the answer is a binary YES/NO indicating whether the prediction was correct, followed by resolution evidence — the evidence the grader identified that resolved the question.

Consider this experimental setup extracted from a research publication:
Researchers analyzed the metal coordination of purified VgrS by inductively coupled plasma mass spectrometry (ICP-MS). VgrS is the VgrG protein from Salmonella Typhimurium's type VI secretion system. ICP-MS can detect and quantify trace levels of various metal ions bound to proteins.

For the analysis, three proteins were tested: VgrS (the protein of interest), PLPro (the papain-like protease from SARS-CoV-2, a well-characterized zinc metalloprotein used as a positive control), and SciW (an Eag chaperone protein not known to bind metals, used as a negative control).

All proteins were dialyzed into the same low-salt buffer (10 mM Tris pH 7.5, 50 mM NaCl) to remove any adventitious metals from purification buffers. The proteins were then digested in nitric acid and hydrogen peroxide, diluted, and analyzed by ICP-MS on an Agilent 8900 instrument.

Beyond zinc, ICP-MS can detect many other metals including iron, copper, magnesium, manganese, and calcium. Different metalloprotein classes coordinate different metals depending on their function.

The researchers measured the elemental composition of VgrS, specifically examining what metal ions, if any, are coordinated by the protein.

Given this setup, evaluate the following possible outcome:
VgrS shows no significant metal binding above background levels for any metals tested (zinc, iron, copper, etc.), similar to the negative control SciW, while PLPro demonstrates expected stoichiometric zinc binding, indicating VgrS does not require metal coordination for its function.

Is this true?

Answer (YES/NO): YES